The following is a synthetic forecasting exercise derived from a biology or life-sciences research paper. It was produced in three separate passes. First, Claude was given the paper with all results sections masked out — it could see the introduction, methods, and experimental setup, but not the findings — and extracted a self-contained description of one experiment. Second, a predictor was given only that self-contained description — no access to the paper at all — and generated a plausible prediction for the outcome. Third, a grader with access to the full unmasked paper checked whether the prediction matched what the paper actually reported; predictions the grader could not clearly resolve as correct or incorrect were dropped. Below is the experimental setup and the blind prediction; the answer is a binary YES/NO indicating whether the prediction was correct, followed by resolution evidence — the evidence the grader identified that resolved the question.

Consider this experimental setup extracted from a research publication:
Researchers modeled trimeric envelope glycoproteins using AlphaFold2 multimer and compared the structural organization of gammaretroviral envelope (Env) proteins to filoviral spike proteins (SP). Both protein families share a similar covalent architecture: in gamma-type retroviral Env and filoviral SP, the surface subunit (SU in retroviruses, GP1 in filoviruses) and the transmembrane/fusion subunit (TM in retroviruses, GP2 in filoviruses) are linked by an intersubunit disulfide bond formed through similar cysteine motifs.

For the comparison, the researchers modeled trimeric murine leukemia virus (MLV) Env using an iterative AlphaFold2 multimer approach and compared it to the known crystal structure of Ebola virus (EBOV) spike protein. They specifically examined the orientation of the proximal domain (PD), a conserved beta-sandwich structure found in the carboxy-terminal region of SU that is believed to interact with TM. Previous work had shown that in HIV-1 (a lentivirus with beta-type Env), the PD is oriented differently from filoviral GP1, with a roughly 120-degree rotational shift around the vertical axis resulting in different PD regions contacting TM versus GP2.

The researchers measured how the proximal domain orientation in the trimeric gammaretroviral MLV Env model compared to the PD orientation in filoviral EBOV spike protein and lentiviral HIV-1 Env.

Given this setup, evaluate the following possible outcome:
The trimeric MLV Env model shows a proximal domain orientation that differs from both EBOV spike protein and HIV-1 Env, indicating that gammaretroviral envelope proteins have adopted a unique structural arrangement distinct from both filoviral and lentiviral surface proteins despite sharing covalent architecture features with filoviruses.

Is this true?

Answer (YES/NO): NO